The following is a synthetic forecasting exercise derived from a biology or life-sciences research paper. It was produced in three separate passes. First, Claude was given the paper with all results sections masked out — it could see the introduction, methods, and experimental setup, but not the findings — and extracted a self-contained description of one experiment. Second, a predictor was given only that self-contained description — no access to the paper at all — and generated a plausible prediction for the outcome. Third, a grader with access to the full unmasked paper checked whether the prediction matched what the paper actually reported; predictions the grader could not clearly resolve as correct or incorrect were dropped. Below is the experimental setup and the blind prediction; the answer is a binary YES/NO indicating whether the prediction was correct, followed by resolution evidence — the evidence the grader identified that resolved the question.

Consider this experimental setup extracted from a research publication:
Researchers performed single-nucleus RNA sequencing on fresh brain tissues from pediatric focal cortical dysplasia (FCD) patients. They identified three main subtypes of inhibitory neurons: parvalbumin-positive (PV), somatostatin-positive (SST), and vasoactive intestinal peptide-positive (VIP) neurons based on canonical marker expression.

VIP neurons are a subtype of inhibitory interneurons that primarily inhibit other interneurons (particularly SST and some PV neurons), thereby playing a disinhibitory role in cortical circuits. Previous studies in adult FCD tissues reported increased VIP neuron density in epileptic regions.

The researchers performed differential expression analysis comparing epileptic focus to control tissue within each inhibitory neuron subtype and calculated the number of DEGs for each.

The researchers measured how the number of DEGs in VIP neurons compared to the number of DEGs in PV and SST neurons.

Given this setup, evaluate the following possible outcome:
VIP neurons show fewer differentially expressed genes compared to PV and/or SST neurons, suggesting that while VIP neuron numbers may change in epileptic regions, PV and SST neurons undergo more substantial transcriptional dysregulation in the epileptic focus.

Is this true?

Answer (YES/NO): YES